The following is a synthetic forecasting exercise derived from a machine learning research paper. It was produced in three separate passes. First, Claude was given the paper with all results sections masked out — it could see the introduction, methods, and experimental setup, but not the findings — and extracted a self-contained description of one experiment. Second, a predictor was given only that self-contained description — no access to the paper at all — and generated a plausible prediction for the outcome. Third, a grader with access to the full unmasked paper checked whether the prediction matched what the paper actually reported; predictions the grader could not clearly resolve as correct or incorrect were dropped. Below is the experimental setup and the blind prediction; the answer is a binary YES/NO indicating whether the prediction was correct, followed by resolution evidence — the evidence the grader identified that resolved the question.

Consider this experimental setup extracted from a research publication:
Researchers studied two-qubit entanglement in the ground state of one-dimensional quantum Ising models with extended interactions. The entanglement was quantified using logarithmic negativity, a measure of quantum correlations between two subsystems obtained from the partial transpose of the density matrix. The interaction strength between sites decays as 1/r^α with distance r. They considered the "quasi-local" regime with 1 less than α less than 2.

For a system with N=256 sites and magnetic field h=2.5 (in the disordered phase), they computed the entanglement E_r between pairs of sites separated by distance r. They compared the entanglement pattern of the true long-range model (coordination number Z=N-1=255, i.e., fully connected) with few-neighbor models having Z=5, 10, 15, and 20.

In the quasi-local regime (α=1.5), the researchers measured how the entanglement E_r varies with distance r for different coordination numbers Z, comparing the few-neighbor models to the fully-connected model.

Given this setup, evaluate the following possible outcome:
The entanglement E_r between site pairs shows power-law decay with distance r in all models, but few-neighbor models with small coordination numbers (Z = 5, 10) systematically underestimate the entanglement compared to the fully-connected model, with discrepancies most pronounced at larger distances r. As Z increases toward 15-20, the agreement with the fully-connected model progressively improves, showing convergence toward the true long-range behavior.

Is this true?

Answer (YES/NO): NO